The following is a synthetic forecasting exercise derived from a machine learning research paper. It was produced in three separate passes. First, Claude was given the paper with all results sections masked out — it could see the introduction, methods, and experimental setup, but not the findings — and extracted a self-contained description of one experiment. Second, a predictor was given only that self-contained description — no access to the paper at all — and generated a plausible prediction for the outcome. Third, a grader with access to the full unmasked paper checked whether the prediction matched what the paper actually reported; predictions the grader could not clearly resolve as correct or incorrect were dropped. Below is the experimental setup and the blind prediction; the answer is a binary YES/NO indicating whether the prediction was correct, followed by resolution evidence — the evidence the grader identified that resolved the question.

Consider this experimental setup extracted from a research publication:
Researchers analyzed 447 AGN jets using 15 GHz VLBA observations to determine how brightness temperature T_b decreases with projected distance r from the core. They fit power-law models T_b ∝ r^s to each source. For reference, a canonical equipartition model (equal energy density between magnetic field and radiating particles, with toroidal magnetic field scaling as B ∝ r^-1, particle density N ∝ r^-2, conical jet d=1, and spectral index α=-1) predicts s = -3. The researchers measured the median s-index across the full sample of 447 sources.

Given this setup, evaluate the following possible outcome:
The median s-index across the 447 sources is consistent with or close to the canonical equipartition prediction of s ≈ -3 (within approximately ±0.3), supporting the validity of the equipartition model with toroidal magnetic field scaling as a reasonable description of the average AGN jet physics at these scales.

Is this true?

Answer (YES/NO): YES